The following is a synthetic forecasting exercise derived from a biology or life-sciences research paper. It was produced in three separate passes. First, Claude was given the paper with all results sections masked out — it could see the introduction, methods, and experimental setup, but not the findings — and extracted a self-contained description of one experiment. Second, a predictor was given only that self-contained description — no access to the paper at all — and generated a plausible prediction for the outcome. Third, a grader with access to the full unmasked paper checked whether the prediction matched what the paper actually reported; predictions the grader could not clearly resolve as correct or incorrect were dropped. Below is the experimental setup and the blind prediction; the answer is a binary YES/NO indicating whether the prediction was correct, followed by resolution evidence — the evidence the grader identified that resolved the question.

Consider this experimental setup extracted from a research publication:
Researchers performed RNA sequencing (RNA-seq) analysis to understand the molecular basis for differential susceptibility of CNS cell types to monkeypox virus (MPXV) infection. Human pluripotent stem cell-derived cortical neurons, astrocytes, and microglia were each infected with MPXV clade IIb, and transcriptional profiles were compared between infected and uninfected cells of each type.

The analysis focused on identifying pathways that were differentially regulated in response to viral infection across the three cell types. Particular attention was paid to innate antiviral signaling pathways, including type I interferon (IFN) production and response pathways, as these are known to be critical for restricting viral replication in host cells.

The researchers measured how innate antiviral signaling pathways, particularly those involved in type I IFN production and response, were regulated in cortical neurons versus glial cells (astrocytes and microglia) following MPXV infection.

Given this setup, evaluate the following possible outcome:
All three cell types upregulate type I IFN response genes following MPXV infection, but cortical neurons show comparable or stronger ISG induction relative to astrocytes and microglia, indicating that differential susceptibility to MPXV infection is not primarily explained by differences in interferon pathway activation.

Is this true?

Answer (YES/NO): NO